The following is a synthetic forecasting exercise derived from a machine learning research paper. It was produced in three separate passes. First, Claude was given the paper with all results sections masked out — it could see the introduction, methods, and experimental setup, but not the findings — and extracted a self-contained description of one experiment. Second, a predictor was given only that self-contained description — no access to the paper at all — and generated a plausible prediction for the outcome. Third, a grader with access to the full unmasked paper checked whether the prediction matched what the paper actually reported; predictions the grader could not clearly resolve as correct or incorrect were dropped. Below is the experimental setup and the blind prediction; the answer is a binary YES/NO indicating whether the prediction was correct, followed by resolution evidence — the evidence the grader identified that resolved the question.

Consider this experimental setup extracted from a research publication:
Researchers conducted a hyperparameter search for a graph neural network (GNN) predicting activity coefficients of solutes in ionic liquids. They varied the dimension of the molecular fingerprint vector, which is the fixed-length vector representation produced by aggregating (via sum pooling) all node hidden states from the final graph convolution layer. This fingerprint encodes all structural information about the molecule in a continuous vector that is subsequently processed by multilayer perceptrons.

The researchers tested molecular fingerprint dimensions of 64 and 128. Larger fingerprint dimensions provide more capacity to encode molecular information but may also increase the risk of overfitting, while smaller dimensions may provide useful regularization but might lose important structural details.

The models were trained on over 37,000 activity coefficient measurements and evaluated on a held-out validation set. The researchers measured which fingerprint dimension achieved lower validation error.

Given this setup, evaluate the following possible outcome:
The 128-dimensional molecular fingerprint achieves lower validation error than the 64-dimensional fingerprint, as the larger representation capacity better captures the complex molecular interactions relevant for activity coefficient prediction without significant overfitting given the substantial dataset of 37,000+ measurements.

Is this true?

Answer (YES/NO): NO